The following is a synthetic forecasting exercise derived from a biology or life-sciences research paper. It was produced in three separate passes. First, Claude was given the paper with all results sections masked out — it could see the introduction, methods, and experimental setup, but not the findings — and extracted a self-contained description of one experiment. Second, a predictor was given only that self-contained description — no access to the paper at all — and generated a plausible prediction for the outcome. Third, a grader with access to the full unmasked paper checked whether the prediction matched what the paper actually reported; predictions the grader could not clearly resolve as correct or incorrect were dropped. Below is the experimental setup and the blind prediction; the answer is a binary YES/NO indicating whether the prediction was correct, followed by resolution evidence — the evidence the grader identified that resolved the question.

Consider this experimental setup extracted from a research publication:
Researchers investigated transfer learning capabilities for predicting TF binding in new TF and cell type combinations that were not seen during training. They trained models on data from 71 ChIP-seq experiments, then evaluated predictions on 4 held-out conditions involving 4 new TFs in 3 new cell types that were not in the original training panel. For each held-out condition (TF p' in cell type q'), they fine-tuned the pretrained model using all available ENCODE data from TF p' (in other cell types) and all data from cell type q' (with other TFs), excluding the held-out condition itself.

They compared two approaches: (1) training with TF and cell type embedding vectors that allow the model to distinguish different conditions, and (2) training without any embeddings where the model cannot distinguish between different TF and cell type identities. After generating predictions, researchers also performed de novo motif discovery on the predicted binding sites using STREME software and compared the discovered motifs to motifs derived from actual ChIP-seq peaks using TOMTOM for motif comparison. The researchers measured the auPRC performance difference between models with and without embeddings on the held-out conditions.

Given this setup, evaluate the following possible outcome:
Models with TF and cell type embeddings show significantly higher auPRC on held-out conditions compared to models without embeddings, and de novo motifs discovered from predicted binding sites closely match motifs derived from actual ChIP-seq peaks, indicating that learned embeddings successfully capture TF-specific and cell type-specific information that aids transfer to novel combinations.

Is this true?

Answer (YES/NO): YES